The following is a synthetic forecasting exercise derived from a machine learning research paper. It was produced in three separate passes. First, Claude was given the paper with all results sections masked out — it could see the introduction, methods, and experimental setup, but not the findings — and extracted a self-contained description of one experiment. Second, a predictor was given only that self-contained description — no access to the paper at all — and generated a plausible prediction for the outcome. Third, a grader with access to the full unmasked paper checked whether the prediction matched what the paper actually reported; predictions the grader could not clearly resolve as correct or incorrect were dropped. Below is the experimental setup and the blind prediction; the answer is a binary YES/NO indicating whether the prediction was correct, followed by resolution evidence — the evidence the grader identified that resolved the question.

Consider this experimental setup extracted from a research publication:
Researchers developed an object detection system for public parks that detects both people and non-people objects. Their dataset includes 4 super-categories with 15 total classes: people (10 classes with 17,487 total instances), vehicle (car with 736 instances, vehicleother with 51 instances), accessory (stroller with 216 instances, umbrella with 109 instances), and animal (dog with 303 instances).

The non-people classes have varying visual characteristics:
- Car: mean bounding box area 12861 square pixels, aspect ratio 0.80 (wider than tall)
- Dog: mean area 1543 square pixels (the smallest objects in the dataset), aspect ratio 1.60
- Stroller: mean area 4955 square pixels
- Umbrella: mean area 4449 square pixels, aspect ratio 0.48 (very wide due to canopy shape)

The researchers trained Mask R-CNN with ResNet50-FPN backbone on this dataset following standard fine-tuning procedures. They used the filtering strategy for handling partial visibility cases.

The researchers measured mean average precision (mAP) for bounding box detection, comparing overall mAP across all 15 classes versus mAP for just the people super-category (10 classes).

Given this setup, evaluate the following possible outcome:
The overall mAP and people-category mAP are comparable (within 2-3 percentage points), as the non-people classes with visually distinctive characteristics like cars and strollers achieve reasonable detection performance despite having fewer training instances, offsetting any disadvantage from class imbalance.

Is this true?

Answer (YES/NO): YES